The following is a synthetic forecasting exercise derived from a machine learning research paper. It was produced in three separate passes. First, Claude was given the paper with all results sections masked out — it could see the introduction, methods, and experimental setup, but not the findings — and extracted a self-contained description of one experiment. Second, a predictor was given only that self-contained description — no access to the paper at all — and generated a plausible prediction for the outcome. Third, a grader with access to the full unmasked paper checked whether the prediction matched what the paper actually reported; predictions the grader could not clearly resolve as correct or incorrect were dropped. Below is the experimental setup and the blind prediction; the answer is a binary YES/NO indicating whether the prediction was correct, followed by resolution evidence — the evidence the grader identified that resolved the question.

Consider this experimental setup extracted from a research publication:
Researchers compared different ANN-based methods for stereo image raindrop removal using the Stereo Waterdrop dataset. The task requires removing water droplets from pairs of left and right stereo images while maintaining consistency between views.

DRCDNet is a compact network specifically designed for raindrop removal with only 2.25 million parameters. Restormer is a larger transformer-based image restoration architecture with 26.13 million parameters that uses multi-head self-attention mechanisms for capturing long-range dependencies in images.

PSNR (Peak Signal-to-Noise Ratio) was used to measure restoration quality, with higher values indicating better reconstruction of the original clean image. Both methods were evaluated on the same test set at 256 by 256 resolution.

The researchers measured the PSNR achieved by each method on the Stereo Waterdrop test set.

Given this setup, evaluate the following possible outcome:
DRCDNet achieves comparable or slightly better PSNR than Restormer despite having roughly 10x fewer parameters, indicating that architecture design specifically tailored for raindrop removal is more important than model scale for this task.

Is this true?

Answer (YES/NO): NO